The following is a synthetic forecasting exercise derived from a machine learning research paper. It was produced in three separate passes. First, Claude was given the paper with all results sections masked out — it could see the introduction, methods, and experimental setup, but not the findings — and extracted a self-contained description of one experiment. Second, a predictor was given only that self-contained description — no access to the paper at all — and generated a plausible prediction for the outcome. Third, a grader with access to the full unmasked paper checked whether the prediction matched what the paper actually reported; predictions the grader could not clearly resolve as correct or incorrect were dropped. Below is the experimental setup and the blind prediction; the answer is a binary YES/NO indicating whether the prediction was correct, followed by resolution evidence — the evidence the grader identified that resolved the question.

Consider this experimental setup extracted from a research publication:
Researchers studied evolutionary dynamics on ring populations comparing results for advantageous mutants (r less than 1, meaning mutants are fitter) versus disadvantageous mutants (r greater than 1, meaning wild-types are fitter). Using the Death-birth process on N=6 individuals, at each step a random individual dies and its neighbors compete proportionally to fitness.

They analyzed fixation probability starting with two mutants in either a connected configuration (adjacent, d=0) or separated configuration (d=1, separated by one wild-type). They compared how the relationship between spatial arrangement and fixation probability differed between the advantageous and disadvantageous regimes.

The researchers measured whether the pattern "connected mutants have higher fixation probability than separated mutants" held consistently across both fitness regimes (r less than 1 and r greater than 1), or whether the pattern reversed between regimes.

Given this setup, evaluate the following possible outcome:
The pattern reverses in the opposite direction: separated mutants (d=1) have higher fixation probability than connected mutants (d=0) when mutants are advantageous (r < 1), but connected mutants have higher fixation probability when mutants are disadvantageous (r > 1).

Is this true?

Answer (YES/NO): YES